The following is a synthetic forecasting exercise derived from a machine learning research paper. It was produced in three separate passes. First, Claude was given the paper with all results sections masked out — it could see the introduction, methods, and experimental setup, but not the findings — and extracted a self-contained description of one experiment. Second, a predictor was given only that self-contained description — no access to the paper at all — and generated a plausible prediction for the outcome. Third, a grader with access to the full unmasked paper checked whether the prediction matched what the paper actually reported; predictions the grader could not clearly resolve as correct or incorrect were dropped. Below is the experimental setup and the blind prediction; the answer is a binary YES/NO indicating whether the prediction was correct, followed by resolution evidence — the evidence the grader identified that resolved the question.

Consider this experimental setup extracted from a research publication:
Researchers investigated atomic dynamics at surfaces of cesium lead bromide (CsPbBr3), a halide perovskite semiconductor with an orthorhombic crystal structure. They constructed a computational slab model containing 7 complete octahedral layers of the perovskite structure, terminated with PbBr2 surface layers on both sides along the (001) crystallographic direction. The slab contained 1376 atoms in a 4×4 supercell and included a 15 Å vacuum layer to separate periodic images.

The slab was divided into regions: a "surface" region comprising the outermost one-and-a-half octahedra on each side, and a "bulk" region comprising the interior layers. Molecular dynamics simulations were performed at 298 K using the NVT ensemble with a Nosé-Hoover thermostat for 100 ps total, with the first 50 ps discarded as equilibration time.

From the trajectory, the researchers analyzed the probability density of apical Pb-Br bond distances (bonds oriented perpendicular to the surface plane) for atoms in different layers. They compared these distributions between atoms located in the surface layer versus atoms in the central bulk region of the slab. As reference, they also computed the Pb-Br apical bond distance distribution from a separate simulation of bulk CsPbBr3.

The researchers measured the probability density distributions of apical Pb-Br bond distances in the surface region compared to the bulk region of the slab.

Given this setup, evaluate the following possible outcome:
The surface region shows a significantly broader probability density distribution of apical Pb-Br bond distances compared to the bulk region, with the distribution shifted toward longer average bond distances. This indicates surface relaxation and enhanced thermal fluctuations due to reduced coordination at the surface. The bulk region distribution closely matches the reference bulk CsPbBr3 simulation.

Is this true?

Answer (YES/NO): NO